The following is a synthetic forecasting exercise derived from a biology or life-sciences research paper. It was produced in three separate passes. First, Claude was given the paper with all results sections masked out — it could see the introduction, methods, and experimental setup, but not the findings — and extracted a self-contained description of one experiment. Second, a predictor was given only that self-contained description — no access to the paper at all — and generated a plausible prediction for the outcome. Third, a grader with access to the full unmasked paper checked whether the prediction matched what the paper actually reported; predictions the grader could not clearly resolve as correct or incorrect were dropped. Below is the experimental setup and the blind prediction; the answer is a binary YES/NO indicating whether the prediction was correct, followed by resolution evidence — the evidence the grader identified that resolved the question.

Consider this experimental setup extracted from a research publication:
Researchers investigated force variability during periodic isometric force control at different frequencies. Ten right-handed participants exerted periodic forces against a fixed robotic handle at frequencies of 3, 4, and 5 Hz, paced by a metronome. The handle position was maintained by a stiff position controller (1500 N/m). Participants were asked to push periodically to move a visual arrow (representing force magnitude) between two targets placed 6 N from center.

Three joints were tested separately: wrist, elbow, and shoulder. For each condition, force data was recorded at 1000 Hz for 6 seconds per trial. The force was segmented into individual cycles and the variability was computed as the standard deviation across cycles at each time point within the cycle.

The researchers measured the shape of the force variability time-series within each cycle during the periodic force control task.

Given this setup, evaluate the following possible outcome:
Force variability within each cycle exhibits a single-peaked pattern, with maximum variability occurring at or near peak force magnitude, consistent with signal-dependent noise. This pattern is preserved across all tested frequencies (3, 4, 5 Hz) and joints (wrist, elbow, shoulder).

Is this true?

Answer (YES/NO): NO